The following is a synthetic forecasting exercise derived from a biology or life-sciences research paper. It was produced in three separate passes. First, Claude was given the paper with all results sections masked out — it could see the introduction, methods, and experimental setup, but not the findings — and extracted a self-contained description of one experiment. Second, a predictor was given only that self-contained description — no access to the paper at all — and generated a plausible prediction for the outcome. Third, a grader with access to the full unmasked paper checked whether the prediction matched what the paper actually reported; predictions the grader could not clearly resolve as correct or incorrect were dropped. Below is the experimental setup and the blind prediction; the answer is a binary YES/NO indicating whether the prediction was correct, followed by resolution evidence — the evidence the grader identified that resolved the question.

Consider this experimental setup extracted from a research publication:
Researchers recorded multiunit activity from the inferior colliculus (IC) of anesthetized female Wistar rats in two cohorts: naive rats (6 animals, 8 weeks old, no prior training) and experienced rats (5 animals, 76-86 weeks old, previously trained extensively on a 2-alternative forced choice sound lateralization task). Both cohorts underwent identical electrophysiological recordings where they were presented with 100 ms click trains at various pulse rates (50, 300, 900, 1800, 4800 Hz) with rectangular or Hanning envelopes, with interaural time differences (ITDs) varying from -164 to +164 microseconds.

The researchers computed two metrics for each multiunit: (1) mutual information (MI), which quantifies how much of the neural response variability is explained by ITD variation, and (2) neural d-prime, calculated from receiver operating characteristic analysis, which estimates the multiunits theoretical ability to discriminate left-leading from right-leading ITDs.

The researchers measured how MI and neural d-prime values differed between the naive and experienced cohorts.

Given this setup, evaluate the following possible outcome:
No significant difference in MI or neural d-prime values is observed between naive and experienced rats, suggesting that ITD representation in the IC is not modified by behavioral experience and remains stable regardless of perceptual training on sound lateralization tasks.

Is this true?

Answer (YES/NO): NO